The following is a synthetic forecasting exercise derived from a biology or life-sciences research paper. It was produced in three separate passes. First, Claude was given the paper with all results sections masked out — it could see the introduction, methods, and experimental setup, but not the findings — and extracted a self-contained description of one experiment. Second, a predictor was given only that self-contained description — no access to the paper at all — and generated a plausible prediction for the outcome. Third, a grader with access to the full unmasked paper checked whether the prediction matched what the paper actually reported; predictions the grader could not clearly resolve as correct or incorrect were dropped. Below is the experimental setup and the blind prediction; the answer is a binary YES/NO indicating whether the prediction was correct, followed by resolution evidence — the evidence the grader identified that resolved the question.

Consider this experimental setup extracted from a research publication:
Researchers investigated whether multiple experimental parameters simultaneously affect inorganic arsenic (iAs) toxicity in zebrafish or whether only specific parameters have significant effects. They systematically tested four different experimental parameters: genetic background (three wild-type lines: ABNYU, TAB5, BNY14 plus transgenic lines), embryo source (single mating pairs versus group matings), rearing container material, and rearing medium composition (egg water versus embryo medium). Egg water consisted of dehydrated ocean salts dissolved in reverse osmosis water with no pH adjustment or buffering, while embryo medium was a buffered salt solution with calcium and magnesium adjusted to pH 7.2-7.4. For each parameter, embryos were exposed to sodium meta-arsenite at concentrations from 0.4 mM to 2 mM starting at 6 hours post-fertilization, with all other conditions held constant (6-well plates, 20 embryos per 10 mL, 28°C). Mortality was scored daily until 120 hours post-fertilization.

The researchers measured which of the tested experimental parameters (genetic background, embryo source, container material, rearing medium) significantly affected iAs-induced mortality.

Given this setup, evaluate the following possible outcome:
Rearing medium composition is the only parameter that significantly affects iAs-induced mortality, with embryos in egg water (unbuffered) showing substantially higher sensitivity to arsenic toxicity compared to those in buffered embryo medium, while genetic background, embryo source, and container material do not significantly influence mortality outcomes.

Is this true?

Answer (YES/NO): YES